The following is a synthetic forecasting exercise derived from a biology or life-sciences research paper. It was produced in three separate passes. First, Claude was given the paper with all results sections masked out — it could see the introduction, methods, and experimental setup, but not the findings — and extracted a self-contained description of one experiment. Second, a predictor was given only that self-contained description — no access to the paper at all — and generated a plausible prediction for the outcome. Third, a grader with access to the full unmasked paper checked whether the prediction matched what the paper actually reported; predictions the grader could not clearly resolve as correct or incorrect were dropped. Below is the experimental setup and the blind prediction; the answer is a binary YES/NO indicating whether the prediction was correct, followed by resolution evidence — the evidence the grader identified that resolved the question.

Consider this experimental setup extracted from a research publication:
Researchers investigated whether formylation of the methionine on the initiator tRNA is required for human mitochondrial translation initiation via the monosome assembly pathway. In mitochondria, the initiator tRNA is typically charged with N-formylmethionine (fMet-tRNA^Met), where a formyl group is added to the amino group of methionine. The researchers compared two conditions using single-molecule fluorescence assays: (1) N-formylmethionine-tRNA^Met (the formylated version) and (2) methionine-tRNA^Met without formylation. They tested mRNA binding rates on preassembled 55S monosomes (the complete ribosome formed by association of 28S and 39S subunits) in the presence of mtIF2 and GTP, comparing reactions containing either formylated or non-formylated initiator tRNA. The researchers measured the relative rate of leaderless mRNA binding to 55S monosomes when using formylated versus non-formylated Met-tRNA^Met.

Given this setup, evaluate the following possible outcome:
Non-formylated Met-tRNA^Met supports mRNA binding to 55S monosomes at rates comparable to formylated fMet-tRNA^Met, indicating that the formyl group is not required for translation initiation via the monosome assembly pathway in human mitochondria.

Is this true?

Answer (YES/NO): NO